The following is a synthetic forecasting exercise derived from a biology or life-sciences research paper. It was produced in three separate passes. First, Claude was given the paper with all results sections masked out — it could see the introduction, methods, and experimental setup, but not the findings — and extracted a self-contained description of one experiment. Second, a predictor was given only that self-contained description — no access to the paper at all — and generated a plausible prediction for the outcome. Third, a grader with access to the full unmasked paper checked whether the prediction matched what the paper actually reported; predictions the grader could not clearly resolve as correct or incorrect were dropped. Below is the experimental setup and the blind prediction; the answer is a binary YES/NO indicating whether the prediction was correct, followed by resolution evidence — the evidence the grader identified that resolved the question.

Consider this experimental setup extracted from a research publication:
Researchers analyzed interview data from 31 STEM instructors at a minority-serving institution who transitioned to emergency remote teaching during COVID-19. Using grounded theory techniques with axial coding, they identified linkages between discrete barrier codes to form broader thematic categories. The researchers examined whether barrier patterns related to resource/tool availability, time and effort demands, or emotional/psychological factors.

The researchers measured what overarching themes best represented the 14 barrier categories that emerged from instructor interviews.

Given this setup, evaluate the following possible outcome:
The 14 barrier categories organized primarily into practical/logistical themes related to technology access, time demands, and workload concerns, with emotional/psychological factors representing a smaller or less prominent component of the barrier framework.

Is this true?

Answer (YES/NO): YES